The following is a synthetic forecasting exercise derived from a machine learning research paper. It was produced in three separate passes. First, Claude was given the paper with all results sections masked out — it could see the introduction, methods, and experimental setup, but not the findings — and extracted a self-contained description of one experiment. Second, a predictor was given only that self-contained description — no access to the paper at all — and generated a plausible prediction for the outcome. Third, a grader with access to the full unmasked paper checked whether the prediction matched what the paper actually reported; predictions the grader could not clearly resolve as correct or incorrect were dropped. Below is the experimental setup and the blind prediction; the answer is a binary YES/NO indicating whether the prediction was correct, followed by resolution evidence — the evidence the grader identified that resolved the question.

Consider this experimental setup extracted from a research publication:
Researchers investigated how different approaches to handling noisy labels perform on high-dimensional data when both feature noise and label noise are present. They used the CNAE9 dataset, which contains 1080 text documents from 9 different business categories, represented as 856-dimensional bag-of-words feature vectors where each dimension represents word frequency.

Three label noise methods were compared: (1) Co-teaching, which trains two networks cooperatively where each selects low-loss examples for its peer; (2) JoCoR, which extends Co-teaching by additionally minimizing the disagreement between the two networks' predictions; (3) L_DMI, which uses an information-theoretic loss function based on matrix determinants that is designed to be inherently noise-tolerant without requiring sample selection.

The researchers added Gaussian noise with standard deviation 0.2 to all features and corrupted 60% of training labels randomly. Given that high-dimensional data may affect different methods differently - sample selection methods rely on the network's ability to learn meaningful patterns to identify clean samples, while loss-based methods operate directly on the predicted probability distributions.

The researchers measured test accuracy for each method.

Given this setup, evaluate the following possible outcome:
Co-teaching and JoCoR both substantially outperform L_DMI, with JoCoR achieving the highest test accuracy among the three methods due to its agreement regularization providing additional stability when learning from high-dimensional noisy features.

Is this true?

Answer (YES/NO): NO